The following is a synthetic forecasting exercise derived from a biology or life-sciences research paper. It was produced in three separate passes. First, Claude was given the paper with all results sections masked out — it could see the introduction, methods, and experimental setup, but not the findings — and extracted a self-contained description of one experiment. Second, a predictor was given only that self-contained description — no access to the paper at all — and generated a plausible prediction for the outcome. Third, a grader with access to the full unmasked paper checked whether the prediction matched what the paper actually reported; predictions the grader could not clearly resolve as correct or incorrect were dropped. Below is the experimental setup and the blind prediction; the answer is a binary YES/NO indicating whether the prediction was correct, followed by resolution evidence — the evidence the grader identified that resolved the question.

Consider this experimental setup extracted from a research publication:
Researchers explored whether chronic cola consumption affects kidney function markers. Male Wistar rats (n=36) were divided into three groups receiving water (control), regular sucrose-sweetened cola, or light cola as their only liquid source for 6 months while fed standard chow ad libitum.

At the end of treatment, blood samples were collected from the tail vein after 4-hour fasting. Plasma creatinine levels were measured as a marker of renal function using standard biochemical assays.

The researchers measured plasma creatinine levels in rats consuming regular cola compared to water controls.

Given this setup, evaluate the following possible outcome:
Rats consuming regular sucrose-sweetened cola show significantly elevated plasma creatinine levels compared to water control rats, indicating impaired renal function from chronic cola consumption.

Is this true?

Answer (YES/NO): YES